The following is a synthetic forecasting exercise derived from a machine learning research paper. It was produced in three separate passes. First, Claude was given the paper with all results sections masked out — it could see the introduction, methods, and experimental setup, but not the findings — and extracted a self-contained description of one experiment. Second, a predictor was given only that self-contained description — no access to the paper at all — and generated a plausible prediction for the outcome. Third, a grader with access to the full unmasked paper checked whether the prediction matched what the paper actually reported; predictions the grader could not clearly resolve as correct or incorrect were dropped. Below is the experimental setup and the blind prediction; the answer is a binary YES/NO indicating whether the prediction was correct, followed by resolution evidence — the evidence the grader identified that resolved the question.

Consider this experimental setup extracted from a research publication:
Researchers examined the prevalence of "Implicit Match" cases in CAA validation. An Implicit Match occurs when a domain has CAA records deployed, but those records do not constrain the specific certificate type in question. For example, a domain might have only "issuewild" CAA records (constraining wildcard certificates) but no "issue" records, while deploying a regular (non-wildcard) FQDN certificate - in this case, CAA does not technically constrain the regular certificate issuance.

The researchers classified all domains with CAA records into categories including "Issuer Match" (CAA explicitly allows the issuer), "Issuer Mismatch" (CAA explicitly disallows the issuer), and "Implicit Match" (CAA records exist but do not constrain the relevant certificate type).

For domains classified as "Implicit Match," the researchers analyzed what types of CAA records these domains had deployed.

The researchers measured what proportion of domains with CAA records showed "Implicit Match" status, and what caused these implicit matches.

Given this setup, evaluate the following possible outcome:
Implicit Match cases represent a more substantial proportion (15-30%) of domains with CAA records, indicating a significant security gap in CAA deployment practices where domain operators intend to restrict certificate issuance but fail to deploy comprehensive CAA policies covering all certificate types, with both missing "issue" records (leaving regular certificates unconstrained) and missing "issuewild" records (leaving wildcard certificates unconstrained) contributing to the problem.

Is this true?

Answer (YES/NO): NO